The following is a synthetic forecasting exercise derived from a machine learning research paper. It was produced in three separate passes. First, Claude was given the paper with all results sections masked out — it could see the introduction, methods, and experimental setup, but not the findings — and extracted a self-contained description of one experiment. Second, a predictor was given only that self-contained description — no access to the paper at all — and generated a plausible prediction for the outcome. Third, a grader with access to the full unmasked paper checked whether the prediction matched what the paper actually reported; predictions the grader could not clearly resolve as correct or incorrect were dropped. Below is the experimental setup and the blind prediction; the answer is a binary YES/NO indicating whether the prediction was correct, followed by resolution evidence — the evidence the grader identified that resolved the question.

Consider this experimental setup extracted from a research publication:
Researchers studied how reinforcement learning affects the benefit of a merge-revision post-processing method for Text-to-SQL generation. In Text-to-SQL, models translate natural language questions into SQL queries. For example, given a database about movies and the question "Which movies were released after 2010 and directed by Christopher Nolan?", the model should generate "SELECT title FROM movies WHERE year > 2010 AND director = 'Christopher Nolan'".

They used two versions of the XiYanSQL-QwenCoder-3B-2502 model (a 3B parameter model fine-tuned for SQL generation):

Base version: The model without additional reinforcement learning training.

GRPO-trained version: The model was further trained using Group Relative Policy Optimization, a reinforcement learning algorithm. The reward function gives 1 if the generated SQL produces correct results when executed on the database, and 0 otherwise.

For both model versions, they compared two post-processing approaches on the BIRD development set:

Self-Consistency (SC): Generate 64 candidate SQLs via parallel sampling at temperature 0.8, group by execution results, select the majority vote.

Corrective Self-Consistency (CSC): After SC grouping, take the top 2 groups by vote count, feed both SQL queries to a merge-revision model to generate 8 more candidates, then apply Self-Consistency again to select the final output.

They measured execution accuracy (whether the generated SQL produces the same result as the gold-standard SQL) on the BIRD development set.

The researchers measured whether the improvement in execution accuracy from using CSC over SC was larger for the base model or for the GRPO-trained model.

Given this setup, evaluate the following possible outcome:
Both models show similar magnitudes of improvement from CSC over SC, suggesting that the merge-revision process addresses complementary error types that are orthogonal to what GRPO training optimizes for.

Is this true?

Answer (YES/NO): NO